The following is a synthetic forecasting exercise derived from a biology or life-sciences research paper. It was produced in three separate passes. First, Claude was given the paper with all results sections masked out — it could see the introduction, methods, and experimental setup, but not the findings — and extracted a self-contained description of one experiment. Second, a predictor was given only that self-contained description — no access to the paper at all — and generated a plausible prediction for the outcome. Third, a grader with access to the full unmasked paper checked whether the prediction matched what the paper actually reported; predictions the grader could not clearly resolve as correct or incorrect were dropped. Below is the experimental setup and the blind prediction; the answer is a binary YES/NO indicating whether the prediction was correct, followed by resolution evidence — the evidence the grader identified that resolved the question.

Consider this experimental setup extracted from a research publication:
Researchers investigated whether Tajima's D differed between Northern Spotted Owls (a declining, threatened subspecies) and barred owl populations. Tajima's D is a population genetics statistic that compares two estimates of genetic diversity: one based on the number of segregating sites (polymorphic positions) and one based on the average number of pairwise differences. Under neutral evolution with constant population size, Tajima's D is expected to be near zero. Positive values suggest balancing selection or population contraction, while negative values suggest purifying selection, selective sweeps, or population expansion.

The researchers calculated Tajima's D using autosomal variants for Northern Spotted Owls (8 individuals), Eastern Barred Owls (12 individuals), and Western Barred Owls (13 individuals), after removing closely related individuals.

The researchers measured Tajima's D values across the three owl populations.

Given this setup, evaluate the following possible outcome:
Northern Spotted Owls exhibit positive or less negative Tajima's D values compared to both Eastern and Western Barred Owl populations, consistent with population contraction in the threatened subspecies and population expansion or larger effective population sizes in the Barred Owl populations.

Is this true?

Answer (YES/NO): NO